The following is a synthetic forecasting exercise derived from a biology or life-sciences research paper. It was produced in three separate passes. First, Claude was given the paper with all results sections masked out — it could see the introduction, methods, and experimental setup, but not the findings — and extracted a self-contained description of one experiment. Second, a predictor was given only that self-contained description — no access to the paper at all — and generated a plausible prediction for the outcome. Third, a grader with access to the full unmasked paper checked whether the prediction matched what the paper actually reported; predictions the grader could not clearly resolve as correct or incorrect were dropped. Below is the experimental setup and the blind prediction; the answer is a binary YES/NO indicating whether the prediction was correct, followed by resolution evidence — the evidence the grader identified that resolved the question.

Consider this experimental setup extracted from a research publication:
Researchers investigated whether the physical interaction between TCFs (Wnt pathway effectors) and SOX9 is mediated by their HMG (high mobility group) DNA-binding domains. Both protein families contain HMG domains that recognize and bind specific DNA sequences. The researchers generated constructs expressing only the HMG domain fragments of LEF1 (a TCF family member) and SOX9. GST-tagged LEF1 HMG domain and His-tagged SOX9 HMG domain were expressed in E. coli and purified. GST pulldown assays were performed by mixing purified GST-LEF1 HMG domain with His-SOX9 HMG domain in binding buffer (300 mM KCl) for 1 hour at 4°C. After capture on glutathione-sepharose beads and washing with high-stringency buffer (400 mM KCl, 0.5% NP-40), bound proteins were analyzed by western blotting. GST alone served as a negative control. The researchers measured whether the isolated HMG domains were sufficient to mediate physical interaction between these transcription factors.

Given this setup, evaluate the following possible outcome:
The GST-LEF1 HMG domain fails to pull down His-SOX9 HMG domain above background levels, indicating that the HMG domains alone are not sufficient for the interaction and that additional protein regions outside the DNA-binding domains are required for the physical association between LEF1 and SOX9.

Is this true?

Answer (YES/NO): NO